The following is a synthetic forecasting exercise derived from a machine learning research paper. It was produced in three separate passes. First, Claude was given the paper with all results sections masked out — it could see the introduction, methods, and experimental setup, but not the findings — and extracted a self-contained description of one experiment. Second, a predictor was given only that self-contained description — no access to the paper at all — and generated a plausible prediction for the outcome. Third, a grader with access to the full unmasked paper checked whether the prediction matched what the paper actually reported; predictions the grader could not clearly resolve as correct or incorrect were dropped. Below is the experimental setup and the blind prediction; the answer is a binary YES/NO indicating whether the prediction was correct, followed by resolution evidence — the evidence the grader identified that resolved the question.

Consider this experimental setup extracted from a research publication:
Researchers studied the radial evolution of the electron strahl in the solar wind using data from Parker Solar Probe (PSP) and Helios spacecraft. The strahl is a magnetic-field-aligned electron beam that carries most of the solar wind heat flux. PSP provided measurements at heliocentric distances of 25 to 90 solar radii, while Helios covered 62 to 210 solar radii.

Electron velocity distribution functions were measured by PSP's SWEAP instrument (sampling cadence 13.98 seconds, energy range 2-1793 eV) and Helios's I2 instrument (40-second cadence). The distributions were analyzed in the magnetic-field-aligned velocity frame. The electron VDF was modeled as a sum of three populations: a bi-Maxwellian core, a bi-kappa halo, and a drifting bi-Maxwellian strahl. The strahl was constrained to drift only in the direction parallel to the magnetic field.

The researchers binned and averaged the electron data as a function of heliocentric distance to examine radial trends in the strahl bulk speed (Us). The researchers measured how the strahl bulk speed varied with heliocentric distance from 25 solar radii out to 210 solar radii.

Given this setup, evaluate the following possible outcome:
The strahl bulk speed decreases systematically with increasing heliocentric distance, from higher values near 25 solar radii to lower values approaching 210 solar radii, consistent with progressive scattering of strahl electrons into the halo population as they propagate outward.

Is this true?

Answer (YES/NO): YES